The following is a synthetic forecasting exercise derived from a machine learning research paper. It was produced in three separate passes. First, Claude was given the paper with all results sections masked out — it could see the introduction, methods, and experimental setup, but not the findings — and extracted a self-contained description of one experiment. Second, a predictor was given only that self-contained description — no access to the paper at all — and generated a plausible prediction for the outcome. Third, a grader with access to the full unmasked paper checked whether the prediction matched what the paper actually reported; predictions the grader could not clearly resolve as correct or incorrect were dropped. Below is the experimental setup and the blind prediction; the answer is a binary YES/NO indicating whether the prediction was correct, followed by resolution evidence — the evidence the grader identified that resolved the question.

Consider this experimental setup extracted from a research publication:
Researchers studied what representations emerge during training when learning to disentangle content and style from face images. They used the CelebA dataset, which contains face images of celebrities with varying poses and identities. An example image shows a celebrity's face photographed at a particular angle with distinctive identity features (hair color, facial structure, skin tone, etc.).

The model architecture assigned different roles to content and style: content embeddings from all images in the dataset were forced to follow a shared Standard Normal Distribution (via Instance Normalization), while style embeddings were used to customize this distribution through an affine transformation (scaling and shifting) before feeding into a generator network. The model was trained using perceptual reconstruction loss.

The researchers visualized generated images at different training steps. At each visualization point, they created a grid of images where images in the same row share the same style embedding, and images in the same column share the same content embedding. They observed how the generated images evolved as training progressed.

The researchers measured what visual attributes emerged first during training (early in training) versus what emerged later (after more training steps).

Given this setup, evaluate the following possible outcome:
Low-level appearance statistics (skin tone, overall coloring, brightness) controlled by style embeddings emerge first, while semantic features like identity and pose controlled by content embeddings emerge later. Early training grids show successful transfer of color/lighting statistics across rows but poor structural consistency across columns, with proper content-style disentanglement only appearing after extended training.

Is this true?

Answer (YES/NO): NO